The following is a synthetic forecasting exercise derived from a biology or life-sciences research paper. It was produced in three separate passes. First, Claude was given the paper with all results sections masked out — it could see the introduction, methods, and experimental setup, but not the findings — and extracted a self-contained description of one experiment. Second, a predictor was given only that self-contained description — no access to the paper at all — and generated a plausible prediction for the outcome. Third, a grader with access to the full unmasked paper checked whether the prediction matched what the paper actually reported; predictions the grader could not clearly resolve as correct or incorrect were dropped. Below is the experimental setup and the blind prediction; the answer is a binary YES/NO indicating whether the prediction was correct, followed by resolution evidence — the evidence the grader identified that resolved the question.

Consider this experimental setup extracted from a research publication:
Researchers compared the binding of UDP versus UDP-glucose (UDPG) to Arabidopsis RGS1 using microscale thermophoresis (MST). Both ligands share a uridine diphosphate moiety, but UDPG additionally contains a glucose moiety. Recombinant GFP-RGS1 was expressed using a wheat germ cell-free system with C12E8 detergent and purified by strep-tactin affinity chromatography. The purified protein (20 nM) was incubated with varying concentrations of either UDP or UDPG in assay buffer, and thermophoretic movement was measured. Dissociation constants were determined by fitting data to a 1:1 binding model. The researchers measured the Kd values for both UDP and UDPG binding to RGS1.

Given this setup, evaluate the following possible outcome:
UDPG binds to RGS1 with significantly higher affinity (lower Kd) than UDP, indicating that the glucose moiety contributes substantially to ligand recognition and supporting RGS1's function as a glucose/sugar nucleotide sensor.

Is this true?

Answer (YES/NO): YES